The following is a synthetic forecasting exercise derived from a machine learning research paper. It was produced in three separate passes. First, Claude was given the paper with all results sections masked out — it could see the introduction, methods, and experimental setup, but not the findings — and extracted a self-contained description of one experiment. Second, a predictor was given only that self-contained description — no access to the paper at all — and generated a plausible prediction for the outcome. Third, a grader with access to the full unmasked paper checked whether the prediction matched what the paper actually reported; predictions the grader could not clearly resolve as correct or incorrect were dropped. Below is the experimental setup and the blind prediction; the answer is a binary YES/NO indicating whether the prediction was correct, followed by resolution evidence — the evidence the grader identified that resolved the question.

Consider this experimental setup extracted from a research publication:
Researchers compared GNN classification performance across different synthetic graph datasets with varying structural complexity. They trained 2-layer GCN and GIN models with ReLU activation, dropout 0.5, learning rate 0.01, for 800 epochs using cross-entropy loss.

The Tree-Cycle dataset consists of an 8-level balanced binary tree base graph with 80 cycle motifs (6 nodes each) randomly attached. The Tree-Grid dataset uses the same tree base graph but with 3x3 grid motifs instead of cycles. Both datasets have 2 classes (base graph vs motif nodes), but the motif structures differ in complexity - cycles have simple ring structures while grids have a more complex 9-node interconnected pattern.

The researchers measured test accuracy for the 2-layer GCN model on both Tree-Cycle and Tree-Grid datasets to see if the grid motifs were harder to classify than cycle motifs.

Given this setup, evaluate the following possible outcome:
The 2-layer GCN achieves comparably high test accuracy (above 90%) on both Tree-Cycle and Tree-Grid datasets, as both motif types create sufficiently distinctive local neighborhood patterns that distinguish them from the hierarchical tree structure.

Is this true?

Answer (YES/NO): NO